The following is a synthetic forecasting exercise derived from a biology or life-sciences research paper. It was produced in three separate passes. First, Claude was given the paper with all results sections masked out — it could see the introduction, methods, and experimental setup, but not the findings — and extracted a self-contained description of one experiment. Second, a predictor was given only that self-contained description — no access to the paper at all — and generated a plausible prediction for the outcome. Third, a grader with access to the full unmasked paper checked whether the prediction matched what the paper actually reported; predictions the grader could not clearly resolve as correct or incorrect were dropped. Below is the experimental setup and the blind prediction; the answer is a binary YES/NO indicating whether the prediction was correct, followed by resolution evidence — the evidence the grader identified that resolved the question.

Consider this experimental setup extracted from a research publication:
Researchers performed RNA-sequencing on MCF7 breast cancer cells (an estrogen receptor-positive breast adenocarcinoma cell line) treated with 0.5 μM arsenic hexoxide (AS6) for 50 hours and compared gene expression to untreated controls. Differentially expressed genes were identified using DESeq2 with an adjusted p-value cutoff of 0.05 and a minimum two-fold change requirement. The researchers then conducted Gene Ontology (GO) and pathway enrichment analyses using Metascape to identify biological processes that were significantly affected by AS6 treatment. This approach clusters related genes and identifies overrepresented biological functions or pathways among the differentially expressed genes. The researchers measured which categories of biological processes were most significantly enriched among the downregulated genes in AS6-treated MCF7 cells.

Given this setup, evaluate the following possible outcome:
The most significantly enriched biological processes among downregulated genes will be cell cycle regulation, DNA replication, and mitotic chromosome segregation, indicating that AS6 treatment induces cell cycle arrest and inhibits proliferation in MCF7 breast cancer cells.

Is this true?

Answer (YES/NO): NO